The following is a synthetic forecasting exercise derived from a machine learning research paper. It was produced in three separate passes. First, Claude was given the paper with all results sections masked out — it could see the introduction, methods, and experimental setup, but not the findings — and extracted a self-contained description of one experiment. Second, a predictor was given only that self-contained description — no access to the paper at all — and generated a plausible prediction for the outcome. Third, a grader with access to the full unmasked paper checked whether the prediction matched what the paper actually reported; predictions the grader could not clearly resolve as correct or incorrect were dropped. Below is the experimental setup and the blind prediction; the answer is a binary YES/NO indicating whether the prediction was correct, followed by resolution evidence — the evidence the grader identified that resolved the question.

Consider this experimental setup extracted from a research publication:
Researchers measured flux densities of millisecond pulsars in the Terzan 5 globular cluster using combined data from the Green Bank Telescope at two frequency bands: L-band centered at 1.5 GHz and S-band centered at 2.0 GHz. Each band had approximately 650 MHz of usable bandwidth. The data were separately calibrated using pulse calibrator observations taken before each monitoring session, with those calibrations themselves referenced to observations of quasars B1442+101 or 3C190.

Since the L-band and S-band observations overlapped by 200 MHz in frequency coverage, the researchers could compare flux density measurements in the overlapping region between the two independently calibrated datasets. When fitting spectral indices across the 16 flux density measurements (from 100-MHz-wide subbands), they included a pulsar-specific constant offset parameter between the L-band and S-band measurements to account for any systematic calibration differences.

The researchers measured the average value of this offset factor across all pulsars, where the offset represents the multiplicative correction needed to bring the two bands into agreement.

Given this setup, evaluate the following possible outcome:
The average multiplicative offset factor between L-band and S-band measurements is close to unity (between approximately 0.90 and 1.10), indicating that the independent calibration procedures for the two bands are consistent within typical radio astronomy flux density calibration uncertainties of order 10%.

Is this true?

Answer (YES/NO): NO